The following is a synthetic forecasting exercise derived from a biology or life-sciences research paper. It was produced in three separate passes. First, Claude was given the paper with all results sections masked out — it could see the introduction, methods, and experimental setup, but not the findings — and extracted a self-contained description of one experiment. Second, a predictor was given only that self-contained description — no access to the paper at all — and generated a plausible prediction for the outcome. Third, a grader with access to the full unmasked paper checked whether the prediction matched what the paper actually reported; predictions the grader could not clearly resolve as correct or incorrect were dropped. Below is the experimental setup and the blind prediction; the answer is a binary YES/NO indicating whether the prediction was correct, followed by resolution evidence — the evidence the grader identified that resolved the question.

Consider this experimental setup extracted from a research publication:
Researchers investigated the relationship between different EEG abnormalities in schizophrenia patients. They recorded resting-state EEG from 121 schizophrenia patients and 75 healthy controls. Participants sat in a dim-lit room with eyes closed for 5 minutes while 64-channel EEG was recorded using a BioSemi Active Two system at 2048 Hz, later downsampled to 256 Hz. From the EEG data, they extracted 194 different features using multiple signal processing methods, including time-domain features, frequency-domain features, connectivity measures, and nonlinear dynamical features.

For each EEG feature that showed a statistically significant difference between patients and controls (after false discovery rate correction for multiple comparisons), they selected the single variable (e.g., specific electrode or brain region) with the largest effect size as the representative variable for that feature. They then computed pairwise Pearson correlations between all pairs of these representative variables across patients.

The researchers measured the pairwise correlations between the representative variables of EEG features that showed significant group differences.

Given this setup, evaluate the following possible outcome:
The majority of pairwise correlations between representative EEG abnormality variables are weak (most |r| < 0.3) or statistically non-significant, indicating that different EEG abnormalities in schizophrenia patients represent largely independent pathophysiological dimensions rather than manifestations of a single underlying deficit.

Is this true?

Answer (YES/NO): YES